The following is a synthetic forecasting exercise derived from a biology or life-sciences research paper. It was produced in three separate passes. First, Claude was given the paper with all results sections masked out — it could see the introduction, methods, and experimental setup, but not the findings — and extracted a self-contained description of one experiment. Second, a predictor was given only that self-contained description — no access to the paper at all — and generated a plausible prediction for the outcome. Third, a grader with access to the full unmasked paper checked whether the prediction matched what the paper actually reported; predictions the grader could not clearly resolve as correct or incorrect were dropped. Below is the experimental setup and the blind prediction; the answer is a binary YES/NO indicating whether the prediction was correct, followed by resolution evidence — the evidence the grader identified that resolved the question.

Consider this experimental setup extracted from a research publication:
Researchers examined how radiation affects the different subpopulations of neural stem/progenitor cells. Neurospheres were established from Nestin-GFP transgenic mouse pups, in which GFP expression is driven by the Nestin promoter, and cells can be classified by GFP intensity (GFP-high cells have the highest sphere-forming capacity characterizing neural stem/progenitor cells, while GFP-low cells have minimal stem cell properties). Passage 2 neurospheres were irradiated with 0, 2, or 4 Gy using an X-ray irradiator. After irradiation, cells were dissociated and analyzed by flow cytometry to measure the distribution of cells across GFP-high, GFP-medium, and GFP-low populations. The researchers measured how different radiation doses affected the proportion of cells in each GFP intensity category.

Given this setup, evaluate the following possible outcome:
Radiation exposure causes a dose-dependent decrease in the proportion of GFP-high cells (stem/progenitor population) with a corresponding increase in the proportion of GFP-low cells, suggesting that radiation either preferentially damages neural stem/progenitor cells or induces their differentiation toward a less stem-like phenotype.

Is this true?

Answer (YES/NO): YES